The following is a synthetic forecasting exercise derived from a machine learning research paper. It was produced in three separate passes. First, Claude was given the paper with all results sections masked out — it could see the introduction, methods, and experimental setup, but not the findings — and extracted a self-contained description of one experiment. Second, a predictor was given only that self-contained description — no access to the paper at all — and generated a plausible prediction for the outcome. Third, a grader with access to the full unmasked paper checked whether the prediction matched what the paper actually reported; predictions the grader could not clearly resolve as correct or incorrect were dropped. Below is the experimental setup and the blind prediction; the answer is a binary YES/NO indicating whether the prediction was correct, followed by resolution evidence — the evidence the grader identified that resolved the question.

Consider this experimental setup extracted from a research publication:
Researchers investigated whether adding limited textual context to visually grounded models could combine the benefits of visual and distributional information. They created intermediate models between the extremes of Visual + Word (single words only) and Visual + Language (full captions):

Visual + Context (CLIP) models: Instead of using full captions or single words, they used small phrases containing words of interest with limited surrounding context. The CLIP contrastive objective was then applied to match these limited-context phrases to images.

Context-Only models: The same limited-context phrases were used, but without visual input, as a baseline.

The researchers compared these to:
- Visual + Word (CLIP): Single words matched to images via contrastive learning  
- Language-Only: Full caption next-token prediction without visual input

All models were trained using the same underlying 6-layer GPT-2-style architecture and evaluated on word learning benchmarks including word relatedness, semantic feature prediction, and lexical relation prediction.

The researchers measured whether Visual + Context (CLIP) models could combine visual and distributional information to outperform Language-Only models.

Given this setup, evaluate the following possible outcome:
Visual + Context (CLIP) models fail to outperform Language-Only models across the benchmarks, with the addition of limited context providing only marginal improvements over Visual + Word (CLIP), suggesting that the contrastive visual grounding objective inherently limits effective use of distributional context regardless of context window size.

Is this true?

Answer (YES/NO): NO